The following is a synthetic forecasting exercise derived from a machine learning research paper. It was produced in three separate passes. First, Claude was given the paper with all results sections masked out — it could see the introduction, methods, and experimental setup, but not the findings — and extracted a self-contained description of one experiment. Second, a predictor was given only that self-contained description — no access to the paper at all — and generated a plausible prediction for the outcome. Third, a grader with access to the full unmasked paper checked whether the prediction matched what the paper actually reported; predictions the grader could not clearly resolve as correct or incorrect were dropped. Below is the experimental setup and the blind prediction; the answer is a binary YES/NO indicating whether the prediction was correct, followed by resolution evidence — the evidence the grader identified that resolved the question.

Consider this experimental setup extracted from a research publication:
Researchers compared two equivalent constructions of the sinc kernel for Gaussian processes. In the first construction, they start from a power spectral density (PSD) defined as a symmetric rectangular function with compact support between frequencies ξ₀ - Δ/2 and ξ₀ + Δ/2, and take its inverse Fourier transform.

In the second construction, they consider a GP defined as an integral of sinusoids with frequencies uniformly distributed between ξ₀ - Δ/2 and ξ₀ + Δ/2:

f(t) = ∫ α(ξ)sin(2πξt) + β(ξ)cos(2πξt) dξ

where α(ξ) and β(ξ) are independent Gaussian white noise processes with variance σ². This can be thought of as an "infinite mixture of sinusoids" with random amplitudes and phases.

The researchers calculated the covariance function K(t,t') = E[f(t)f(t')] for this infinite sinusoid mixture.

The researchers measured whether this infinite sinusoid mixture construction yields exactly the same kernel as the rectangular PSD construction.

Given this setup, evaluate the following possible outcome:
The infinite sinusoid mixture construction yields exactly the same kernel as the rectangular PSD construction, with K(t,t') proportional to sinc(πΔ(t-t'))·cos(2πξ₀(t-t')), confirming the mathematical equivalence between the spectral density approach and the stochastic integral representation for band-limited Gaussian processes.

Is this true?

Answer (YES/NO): YES